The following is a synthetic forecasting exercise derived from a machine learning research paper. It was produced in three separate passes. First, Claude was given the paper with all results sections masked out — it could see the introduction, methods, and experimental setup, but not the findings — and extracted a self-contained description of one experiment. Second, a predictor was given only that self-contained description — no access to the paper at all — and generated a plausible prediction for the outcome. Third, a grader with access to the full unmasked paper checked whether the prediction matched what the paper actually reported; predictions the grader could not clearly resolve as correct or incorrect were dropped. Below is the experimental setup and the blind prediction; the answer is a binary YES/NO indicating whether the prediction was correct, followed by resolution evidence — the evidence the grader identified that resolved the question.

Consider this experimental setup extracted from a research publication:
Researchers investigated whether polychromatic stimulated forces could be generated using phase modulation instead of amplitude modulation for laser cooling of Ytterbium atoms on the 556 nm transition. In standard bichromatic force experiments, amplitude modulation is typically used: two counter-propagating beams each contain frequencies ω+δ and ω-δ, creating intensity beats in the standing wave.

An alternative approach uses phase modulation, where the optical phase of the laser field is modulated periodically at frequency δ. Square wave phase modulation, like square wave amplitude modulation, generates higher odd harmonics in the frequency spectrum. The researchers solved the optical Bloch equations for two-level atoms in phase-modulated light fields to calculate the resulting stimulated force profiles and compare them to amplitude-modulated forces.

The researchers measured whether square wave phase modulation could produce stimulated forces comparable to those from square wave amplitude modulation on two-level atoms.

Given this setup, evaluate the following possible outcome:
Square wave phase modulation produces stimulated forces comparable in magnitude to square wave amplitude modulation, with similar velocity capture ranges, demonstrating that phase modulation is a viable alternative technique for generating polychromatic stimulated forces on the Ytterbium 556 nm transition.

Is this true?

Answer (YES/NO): YES